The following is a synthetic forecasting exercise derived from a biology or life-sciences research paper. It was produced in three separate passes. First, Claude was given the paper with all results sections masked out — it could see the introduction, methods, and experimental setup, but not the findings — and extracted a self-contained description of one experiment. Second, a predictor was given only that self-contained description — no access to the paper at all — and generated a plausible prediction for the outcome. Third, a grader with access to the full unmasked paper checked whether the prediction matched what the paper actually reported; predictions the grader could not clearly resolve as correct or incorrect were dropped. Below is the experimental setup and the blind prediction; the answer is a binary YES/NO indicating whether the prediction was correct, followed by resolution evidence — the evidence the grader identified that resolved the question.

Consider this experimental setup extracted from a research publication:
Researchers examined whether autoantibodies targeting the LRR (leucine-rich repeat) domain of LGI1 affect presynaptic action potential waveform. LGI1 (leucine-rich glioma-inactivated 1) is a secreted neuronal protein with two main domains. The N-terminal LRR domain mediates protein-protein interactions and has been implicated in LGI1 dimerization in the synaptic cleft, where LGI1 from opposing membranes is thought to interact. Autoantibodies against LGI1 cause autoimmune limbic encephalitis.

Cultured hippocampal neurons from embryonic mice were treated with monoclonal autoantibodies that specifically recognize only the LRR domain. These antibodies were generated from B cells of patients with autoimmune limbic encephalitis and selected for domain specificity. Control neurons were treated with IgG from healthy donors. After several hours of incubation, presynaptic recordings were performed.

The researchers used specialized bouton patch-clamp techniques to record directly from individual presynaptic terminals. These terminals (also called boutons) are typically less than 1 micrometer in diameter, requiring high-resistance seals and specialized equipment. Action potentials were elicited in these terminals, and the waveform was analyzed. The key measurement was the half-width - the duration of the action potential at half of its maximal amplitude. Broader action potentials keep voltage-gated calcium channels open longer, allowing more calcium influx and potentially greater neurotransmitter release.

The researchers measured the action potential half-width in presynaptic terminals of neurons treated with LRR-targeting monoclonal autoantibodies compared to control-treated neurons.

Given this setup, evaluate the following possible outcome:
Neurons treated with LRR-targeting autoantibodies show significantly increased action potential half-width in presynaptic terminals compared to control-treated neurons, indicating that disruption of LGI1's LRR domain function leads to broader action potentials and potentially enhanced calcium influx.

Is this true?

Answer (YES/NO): NO